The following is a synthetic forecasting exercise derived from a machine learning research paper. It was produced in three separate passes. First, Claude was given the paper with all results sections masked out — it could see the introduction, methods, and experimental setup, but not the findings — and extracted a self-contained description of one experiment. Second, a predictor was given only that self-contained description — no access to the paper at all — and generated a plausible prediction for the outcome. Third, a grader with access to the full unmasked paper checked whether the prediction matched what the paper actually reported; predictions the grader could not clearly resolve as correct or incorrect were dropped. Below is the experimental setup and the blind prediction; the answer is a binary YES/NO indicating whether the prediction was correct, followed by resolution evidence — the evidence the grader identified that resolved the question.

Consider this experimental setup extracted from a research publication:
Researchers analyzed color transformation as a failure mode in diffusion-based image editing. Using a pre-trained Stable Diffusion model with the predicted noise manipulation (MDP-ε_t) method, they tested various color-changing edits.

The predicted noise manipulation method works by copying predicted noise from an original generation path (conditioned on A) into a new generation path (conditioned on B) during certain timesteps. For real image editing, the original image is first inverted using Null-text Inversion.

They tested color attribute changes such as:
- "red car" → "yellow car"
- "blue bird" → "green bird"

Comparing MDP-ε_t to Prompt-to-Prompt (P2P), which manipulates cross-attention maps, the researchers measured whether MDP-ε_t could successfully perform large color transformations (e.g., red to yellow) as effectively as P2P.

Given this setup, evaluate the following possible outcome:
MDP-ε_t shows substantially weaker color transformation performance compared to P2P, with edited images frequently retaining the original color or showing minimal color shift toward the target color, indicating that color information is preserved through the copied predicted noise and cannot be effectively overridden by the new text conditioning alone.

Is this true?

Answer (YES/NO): YES